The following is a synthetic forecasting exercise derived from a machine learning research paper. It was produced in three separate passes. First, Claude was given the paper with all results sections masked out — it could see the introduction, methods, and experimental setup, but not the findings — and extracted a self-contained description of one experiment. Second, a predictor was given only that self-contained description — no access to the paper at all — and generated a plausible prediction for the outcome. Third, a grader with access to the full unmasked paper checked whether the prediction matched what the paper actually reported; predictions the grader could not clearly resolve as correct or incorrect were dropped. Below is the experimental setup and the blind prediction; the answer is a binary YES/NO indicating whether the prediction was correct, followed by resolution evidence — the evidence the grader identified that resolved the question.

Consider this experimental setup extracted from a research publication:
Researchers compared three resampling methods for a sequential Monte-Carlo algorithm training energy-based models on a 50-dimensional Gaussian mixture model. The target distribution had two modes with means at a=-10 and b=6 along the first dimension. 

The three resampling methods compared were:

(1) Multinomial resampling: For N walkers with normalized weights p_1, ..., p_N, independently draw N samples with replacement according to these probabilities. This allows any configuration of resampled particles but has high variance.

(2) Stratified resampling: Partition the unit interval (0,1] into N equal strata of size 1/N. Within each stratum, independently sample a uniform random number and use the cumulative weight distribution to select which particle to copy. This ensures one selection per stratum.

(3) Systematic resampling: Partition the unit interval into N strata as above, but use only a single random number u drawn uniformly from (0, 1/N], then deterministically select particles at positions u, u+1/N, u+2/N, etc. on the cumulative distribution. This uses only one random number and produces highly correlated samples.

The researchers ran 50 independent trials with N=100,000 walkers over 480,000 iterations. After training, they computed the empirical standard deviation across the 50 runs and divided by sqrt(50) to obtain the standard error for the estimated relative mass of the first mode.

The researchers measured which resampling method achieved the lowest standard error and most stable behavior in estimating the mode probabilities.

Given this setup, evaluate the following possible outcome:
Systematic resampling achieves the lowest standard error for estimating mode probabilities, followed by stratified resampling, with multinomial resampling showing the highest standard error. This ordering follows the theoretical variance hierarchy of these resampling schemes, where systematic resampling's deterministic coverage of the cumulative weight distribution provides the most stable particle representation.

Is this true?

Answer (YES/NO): YES